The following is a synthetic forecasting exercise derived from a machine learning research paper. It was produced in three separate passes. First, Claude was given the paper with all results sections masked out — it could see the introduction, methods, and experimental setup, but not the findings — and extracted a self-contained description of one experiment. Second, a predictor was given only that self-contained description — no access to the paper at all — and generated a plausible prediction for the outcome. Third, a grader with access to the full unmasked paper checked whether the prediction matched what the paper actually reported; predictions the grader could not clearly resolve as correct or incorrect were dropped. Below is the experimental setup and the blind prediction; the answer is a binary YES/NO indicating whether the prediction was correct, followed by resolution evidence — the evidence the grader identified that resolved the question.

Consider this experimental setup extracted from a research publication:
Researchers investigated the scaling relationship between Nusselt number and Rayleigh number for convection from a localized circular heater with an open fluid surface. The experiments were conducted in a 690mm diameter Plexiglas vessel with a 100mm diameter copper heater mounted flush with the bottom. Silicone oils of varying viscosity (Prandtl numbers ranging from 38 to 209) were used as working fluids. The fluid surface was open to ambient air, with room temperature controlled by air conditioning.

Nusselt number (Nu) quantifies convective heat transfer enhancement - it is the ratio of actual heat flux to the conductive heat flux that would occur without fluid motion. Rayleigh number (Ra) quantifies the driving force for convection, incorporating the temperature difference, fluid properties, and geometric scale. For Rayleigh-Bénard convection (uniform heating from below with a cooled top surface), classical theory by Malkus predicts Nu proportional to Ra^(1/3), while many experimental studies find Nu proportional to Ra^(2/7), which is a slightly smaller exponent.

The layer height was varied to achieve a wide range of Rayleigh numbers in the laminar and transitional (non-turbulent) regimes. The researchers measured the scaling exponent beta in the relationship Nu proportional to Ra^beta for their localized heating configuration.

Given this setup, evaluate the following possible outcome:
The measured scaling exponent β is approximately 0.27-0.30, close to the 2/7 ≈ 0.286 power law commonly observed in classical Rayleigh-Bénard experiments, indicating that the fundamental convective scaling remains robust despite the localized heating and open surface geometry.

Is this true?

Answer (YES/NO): NO